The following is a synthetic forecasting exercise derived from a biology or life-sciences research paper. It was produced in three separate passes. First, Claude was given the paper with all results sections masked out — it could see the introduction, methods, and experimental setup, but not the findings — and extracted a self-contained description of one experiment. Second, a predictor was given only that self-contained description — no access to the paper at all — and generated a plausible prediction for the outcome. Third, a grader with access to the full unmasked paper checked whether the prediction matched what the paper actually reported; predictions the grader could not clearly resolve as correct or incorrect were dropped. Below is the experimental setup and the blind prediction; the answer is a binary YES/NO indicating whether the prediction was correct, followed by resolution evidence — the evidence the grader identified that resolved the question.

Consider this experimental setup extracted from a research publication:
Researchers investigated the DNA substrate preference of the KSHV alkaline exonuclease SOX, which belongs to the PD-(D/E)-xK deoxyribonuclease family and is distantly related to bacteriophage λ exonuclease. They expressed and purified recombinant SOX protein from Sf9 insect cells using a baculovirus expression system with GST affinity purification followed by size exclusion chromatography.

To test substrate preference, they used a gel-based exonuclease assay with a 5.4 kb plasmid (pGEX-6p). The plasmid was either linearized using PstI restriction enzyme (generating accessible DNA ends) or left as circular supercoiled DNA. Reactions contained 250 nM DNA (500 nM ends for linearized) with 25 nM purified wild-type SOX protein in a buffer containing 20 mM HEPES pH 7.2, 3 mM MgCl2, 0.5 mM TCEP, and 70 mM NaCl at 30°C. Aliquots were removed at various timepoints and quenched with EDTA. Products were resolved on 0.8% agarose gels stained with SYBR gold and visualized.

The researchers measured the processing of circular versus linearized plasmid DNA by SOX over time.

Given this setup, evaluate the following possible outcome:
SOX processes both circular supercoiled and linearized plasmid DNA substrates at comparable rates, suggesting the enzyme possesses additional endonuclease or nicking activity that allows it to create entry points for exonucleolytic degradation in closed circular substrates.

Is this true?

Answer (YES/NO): NO